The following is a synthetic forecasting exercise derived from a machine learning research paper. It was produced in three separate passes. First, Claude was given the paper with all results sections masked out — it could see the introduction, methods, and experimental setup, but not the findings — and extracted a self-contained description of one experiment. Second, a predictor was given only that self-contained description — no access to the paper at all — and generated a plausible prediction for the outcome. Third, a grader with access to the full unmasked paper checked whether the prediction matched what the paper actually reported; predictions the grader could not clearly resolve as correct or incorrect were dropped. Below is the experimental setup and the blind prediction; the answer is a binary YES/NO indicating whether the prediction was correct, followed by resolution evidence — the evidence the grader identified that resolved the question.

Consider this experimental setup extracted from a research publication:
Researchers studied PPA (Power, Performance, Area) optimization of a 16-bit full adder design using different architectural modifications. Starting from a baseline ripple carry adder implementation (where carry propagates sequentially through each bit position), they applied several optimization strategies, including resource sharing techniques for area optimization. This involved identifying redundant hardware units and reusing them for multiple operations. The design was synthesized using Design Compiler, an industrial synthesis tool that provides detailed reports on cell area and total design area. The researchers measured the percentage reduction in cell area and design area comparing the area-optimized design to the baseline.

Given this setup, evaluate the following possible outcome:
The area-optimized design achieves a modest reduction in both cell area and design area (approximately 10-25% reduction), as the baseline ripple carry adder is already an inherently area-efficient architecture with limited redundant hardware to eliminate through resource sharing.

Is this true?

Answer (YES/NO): NO